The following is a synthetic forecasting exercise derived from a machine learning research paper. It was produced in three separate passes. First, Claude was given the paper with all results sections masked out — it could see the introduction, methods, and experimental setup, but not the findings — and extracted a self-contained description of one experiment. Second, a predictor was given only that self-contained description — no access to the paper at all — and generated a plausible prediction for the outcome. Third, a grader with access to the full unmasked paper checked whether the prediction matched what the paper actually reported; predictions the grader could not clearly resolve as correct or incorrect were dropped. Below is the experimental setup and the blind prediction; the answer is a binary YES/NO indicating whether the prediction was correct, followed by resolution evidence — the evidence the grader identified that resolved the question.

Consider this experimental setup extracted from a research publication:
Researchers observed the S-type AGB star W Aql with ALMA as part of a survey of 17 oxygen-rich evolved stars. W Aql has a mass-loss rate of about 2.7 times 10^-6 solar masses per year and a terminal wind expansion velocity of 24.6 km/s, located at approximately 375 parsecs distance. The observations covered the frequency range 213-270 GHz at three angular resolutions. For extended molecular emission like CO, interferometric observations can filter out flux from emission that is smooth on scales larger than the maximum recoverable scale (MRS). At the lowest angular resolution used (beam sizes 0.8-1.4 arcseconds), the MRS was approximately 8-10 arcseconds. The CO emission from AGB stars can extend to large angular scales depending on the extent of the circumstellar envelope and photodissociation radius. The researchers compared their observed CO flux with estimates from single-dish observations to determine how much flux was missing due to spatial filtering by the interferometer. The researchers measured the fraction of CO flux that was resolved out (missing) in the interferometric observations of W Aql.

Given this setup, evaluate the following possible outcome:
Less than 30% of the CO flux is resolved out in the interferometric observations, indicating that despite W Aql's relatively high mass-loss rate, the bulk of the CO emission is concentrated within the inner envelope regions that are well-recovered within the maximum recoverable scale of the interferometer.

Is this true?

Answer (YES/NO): NO